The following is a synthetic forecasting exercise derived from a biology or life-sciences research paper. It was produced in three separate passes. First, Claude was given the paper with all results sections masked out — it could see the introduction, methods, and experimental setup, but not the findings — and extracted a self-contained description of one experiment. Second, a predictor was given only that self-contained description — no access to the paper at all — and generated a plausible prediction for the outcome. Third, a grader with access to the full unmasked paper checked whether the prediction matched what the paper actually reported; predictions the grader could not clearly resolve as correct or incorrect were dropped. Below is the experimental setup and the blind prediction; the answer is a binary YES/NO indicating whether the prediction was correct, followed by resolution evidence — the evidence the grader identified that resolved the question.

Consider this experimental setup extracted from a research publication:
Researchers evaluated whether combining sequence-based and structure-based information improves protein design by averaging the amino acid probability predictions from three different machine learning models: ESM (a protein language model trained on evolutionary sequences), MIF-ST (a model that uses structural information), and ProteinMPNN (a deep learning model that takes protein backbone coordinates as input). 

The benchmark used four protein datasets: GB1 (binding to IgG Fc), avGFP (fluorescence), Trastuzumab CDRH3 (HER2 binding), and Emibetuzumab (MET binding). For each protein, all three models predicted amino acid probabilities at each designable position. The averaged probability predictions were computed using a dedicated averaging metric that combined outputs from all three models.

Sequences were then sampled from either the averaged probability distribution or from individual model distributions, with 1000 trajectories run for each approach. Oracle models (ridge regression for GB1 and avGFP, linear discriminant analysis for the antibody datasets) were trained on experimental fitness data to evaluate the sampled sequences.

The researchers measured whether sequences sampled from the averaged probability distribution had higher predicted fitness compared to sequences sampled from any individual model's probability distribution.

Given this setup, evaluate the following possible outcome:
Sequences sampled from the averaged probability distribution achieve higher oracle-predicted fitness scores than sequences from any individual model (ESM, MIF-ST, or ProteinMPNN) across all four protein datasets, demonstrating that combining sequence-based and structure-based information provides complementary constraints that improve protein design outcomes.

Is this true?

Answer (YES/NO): NO